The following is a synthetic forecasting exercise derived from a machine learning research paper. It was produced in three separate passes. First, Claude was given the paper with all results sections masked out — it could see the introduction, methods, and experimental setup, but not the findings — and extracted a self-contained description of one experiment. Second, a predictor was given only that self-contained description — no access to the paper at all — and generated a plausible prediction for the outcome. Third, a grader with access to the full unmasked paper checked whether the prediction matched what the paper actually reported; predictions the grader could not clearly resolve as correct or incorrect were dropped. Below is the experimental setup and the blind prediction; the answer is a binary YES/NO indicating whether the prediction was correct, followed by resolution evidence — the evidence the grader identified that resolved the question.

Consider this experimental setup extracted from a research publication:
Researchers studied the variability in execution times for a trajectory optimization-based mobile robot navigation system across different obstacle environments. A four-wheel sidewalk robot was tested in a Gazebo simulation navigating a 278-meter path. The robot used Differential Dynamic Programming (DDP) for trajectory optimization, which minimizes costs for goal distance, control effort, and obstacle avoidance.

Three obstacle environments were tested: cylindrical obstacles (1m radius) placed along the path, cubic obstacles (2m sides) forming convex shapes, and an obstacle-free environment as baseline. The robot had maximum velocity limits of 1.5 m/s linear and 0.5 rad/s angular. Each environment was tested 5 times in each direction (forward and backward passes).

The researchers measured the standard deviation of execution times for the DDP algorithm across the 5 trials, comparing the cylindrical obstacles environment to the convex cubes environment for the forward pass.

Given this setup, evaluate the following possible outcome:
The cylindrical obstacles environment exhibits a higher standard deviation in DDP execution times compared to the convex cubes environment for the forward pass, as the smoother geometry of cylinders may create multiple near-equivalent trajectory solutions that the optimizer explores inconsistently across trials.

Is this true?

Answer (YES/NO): NO